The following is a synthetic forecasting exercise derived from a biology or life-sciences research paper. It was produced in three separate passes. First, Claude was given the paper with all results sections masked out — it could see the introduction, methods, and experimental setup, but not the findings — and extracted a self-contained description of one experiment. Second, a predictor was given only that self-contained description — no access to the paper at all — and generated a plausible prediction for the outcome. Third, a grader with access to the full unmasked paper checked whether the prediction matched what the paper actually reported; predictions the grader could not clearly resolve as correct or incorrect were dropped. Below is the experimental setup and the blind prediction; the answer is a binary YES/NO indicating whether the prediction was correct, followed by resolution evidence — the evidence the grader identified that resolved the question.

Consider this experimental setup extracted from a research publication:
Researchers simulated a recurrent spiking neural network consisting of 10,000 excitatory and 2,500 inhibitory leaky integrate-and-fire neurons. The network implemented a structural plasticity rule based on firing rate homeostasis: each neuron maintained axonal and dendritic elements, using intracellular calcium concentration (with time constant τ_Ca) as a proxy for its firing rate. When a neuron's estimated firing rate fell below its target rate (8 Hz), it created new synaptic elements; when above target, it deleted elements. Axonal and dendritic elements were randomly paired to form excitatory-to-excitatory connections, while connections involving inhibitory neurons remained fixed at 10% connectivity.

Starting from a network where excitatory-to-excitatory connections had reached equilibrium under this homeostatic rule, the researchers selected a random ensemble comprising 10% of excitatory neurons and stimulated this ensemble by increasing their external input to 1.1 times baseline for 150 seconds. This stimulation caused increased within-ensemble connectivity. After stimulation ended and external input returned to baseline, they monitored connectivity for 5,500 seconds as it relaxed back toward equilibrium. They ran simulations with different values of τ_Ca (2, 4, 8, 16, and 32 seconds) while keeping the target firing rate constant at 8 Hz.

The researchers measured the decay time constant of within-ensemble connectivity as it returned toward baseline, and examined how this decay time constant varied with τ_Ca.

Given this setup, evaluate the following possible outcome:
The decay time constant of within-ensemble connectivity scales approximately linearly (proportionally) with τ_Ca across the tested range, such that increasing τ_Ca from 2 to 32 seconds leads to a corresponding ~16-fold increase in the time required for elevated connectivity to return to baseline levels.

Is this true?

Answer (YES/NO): NO